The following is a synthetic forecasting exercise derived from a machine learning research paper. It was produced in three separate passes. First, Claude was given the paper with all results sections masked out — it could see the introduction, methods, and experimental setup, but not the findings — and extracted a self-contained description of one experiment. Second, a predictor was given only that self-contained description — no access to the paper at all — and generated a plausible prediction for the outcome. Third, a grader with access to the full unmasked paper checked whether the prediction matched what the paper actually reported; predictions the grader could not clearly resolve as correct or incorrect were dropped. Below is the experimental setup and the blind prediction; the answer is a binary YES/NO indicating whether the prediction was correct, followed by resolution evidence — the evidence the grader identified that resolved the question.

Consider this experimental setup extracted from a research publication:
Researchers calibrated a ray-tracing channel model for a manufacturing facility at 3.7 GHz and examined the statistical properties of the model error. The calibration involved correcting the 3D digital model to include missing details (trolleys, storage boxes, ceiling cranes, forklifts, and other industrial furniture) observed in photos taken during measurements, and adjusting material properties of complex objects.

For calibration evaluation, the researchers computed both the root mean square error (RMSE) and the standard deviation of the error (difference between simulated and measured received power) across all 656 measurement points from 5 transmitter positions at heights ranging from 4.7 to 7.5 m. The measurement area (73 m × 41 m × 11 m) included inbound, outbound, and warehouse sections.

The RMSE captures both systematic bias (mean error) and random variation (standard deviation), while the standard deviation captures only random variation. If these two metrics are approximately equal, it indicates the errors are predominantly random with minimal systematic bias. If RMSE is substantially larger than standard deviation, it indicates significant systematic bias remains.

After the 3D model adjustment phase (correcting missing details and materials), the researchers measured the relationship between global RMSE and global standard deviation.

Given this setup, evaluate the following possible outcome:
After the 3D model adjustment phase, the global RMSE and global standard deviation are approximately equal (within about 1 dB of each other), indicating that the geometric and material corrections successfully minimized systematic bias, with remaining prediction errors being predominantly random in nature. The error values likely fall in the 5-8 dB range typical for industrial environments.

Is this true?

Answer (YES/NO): YES